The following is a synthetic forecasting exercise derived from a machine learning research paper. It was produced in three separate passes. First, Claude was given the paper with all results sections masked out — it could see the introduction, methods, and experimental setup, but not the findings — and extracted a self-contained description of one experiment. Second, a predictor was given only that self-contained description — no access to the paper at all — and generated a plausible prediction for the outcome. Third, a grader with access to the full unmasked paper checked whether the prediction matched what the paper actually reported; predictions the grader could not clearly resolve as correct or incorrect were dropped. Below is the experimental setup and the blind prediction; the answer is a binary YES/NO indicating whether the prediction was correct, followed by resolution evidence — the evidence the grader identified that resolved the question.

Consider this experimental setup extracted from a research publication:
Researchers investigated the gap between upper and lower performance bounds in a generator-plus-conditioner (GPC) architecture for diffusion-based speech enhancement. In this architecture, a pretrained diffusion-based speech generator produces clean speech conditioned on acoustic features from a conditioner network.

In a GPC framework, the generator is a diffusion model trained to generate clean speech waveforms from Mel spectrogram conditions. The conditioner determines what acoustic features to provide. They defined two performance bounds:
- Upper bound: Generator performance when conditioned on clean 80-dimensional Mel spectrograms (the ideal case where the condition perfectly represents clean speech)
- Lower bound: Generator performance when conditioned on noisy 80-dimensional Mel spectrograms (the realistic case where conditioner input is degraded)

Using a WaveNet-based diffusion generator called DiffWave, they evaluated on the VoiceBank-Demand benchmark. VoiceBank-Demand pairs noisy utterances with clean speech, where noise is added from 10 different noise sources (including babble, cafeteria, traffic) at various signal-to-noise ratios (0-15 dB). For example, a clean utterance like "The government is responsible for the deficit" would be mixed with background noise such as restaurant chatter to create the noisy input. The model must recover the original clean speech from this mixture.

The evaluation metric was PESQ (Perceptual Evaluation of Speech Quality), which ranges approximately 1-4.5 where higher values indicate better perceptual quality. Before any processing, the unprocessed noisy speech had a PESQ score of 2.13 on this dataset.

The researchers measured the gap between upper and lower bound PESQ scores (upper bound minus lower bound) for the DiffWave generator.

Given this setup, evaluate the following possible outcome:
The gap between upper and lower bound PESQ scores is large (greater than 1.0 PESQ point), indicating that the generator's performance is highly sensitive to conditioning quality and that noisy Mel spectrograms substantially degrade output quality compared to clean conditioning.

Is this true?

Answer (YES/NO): YES